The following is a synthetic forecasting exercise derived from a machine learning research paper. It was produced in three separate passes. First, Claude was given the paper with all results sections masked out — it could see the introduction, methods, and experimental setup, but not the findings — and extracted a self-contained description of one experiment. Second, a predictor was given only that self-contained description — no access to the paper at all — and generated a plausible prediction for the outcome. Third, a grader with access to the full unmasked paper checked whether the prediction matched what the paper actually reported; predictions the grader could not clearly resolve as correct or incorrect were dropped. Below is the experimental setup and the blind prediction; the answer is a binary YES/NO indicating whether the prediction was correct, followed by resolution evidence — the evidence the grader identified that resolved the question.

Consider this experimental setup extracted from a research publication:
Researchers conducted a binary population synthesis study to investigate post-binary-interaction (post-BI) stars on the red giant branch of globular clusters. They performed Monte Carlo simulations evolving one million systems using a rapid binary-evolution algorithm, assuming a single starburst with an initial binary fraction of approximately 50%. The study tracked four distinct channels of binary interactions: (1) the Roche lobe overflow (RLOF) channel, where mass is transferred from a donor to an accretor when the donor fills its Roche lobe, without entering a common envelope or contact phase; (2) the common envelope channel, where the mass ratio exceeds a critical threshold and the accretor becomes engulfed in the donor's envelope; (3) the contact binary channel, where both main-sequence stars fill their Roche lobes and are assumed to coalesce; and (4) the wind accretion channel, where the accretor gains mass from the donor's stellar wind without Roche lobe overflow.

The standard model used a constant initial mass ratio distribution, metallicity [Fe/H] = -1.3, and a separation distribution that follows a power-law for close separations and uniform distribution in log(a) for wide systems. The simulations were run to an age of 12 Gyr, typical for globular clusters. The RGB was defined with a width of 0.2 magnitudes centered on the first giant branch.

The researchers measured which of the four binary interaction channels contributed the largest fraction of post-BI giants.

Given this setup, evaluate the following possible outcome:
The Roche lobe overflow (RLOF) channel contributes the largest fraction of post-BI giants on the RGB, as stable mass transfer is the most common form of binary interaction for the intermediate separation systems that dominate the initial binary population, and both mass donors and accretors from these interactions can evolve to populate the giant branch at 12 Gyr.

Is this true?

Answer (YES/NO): NO